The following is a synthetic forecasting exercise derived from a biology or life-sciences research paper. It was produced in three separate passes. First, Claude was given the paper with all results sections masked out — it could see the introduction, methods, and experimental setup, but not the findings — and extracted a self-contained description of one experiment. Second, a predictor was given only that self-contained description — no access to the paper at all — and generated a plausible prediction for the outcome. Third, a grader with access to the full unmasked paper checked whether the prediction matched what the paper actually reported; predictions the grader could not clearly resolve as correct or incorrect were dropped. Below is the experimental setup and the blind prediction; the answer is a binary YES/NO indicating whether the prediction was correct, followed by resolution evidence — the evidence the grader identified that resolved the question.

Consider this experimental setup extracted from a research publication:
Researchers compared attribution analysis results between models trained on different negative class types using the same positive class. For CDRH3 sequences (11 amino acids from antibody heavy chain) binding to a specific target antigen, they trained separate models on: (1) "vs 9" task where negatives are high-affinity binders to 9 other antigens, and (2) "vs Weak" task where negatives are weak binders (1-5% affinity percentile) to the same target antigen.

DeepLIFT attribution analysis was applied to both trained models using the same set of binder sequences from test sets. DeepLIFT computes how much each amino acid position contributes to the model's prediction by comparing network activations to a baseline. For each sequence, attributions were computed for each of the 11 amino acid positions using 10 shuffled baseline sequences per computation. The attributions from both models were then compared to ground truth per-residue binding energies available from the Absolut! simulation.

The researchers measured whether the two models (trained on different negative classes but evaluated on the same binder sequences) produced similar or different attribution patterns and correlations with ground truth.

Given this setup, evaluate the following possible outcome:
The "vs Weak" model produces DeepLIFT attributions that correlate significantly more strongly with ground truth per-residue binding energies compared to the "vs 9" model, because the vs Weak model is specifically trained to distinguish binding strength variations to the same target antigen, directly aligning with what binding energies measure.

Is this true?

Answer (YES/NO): YES